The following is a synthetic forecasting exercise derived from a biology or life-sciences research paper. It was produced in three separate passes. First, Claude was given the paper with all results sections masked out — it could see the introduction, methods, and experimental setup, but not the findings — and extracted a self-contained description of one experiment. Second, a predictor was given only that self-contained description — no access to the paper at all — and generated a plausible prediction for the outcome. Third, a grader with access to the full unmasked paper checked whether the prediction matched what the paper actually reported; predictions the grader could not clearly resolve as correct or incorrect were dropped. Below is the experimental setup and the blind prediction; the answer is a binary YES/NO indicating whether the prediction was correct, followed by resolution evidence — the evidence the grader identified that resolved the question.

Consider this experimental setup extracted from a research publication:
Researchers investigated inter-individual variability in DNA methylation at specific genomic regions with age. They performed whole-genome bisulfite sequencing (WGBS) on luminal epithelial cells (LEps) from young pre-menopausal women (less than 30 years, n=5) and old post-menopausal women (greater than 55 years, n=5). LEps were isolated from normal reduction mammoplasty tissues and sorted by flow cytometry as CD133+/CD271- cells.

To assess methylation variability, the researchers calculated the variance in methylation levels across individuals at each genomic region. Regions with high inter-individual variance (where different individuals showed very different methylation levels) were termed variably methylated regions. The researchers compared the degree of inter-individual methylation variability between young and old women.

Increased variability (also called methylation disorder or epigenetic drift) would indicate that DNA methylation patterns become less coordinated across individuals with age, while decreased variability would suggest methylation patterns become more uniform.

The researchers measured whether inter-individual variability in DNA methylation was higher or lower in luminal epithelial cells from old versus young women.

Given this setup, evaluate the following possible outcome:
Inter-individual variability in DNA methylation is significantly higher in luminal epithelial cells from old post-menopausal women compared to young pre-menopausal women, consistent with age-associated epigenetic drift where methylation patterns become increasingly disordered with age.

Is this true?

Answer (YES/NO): YES